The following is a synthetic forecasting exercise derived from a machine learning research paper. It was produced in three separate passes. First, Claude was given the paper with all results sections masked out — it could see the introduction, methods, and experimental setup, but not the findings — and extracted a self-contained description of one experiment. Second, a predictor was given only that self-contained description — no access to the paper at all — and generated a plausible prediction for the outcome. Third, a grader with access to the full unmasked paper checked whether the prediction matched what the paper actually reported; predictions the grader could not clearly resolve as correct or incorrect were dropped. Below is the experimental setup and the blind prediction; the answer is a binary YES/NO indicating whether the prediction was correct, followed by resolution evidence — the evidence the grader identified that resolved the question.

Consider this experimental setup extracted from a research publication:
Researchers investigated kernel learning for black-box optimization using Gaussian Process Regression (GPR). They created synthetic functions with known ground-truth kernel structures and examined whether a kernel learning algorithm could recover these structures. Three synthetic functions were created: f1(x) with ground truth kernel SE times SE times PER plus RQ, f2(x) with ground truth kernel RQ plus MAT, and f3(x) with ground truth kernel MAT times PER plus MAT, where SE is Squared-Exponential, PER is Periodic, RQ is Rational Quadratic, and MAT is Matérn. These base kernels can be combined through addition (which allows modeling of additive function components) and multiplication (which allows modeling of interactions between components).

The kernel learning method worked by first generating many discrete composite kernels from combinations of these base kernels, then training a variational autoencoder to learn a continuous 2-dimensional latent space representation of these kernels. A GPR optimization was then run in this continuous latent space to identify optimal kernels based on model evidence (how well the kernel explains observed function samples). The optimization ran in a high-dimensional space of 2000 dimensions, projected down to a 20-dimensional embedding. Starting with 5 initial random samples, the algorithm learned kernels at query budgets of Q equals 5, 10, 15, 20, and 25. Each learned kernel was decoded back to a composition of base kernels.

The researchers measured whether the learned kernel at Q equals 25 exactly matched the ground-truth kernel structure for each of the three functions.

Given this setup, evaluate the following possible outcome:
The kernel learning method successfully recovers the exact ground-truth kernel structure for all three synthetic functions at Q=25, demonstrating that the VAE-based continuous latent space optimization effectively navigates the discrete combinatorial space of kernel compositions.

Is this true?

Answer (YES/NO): NO